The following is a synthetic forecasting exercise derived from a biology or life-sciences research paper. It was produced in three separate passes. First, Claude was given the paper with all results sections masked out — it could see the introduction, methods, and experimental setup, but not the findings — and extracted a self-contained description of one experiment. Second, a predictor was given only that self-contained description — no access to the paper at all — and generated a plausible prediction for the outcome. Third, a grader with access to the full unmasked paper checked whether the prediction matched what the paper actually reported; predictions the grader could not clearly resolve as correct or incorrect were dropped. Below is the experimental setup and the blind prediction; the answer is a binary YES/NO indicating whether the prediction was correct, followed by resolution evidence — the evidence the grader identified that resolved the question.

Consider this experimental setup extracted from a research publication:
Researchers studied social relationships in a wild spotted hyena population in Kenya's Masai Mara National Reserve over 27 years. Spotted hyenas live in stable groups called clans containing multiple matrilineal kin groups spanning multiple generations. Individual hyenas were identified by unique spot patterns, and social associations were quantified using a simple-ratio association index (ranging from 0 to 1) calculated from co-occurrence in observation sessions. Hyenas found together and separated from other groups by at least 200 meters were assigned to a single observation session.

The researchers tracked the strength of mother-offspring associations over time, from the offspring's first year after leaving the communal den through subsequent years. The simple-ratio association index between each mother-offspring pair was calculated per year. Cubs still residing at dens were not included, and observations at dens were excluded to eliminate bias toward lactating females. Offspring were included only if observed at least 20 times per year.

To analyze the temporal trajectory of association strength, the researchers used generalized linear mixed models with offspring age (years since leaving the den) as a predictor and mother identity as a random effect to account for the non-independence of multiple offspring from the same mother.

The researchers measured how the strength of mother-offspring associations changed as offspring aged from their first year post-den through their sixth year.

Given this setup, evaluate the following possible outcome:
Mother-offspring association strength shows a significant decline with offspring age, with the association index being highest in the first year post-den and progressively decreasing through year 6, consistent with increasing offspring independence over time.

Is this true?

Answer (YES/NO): YES